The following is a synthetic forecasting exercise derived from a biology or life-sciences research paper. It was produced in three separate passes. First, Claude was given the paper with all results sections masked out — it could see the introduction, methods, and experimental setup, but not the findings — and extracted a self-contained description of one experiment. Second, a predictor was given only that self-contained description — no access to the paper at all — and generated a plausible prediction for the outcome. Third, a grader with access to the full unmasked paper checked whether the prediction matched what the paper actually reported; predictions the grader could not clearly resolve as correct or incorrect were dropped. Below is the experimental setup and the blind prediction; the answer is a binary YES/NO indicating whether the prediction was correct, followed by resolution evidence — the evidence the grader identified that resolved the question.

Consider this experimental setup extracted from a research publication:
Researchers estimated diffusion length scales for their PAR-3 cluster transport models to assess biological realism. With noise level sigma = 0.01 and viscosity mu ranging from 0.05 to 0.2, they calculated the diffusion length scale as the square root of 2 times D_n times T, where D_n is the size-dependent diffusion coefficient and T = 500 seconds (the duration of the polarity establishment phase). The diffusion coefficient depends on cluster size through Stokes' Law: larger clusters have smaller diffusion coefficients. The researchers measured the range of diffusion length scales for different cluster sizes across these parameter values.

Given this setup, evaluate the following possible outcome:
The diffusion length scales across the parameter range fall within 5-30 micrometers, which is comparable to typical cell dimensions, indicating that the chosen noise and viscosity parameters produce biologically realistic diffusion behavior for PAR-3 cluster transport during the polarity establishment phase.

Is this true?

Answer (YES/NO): NO